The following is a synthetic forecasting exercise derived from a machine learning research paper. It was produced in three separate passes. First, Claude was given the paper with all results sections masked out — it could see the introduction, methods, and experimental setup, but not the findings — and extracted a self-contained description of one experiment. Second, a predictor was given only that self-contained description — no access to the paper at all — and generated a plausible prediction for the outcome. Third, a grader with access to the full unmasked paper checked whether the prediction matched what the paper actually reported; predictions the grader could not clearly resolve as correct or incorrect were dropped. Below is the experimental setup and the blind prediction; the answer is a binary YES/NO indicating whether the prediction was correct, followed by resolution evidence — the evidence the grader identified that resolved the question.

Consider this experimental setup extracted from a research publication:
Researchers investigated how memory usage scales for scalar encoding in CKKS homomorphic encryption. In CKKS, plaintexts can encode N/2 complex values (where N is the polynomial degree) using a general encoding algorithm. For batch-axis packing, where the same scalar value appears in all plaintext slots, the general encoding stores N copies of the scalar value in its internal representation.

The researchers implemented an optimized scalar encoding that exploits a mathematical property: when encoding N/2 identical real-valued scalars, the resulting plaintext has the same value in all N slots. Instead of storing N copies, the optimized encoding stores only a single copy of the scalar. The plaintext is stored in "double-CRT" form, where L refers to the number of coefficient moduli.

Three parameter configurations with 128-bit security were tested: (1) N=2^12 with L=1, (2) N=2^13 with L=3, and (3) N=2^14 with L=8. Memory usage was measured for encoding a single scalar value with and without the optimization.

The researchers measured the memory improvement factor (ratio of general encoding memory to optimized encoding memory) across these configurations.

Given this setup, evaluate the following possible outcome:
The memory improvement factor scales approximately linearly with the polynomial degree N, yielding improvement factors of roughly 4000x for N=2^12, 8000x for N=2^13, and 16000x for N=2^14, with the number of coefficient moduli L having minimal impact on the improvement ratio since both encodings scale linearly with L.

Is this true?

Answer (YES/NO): YES